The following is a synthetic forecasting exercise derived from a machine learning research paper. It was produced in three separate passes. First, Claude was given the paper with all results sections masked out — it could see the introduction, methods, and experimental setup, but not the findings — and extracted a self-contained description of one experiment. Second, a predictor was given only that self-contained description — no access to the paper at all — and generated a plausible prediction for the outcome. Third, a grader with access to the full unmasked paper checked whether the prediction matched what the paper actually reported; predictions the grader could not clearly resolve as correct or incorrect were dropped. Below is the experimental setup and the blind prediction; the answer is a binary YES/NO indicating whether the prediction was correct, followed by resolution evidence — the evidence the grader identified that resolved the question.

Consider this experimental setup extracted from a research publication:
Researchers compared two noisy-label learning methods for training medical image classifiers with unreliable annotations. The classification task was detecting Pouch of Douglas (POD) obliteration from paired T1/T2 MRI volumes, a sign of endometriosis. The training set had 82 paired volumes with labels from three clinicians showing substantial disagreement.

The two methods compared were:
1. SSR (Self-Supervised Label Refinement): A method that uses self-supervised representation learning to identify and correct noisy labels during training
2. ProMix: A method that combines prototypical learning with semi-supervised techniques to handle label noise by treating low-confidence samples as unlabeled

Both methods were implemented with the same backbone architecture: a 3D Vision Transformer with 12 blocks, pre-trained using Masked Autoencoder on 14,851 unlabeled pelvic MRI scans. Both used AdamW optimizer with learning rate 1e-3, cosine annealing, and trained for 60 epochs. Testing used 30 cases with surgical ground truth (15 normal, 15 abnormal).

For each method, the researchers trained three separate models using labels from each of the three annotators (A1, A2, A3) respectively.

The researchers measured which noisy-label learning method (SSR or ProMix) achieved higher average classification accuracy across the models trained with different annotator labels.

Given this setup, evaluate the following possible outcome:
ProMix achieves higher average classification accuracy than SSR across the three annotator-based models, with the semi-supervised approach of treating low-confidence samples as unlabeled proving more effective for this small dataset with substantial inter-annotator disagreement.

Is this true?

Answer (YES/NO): NO